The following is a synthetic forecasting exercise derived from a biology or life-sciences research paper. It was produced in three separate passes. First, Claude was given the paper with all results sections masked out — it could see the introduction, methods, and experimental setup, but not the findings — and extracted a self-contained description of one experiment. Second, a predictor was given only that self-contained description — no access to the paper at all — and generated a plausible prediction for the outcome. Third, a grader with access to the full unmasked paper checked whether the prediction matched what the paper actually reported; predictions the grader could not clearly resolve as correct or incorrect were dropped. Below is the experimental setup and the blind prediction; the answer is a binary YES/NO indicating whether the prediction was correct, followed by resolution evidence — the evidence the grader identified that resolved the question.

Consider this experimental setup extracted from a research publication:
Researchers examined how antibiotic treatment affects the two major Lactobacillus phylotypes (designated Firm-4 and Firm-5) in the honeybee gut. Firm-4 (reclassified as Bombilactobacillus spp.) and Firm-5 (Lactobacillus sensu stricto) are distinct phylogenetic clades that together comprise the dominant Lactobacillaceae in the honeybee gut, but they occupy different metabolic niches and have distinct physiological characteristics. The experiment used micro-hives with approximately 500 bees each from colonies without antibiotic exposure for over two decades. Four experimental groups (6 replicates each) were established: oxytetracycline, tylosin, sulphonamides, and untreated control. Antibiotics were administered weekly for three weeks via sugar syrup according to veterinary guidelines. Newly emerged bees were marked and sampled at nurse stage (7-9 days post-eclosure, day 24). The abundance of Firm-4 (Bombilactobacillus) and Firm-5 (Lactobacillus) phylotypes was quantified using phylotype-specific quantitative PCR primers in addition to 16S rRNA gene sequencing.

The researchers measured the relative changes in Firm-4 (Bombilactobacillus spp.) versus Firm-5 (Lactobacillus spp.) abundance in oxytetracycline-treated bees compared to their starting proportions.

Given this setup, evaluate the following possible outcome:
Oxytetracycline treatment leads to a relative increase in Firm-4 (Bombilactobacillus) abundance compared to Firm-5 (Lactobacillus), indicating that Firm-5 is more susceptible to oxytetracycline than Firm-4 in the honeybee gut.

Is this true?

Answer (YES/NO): NO